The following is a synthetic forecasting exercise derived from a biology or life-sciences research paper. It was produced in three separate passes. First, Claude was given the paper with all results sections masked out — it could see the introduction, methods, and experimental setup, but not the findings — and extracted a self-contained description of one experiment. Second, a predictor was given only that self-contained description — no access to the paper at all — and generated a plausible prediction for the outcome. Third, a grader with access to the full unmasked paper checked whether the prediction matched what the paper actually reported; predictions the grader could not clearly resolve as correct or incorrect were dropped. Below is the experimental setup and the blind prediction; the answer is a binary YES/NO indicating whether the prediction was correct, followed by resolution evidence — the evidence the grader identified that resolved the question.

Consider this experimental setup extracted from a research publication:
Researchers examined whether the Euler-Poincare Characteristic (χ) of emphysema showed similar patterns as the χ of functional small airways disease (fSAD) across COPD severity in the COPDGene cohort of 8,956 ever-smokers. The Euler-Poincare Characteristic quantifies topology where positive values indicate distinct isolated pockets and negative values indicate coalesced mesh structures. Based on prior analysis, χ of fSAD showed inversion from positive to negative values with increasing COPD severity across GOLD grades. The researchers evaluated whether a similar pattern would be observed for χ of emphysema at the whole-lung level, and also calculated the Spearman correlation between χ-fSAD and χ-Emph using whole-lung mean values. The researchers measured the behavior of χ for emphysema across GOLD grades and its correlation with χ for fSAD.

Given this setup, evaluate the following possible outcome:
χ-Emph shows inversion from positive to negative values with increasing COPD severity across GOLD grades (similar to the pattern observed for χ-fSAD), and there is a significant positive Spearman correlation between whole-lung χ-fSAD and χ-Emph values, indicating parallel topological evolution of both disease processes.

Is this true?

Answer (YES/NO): NO